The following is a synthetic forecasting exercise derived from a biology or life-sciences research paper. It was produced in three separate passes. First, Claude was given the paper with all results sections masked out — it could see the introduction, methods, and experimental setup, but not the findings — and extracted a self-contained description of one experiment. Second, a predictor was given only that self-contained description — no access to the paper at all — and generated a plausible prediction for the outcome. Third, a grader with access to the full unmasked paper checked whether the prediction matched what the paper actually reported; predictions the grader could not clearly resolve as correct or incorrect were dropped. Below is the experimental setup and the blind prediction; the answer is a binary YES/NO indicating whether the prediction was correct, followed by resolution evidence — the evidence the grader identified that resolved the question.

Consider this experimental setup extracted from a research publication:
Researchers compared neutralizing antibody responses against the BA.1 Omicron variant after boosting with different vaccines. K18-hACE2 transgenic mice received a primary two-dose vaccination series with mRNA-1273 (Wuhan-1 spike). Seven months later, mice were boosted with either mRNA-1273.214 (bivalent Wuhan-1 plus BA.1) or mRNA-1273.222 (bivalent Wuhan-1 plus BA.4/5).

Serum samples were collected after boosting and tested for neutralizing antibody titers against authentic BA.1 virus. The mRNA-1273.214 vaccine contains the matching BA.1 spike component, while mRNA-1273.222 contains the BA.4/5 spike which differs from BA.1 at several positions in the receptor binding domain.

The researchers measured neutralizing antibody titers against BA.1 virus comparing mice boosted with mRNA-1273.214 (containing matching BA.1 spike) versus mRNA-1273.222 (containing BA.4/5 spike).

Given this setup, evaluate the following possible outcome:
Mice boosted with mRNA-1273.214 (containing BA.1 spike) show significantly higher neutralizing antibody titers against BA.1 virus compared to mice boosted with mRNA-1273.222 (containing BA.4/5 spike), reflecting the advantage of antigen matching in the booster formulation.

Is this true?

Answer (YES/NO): NO